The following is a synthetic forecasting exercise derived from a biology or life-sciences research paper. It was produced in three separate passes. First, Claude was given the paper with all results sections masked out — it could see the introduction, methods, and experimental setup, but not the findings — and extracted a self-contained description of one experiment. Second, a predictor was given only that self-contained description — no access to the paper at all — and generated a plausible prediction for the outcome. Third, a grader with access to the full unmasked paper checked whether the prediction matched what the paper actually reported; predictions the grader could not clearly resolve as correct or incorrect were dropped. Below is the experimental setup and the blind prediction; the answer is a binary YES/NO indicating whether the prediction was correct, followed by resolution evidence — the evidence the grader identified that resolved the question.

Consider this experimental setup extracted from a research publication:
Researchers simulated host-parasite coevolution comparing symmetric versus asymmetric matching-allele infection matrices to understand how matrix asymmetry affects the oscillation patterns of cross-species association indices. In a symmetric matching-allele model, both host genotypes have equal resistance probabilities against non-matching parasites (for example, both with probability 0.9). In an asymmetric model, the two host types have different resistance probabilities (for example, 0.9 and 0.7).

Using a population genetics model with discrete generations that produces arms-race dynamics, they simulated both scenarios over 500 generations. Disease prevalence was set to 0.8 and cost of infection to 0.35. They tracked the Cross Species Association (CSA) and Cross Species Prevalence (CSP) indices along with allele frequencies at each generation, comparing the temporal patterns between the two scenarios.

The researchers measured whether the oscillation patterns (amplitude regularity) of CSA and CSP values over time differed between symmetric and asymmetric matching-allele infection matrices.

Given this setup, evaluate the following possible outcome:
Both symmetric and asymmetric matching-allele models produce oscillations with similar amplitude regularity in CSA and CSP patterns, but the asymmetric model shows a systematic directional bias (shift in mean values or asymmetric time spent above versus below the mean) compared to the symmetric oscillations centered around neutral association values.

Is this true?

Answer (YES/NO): NO